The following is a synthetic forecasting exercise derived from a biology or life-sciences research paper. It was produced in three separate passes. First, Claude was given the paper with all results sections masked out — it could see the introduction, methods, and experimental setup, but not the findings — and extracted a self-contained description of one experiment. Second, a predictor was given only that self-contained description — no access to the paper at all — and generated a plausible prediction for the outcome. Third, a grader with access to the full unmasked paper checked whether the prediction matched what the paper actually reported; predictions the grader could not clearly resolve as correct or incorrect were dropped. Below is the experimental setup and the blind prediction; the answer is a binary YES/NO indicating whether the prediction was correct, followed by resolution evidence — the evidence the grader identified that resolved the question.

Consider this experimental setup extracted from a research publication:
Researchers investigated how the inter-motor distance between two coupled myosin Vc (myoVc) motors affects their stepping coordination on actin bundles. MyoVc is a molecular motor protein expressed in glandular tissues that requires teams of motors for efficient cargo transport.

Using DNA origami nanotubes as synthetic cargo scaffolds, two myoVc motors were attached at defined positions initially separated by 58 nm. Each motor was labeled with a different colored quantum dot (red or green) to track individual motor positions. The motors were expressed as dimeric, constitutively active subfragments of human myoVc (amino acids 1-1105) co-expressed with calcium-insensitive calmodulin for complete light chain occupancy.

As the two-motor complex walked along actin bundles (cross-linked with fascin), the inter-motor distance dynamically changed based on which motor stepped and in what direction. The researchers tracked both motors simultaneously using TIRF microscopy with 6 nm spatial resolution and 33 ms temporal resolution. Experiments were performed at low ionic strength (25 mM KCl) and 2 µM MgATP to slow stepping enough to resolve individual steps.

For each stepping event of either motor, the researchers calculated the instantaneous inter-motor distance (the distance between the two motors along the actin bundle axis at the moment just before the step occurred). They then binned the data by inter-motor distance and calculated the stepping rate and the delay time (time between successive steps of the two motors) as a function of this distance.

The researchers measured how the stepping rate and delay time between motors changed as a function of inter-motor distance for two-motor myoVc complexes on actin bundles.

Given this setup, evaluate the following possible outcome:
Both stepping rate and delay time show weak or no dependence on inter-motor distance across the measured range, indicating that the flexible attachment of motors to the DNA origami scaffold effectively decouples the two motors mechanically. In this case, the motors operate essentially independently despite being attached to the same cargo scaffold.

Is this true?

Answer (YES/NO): NO